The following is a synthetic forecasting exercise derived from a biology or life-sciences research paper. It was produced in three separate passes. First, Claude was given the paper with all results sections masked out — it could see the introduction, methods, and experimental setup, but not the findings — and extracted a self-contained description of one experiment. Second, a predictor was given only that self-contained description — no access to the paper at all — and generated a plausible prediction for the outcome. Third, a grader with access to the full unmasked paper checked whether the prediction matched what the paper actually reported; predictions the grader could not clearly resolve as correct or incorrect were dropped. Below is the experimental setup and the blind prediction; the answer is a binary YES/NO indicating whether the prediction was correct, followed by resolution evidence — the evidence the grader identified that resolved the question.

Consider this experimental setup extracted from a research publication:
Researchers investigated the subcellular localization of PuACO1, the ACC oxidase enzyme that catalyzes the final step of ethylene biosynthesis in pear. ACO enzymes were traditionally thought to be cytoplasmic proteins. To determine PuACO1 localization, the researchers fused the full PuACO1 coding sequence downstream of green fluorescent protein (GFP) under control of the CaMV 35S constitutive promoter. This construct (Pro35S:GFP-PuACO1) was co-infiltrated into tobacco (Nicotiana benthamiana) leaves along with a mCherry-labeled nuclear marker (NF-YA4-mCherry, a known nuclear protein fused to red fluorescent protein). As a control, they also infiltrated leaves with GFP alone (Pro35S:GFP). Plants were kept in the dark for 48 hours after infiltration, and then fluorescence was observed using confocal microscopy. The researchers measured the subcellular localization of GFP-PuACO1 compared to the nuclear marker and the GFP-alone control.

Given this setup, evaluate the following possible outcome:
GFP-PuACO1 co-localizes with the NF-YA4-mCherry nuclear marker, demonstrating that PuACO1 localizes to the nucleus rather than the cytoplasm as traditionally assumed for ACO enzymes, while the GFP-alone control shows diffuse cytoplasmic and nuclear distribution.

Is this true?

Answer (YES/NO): NO